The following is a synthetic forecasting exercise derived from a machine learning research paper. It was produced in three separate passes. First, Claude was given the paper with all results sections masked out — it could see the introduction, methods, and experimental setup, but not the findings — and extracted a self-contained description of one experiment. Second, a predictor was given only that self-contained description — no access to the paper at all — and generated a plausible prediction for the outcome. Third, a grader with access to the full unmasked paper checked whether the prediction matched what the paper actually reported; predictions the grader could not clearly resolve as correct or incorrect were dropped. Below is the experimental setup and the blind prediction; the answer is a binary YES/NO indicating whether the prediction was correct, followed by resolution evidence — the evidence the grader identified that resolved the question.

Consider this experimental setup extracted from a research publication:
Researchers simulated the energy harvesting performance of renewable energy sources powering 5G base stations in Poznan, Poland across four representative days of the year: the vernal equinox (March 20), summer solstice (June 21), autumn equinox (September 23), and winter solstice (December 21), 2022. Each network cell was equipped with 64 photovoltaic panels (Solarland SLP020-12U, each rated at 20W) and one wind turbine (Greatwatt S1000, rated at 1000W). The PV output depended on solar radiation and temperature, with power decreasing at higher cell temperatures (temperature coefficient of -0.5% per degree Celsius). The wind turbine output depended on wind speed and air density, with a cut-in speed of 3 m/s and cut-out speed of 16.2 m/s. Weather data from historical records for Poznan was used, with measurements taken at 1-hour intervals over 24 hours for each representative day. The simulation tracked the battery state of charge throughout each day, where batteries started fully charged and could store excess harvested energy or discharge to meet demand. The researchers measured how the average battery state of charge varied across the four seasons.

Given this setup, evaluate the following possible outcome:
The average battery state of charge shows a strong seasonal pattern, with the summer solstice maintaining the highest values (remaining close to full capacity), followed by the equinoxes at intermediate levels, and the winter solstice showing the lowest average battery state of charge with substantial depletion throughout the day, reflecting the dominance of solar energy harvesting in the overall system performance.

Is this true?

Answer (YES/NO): NO